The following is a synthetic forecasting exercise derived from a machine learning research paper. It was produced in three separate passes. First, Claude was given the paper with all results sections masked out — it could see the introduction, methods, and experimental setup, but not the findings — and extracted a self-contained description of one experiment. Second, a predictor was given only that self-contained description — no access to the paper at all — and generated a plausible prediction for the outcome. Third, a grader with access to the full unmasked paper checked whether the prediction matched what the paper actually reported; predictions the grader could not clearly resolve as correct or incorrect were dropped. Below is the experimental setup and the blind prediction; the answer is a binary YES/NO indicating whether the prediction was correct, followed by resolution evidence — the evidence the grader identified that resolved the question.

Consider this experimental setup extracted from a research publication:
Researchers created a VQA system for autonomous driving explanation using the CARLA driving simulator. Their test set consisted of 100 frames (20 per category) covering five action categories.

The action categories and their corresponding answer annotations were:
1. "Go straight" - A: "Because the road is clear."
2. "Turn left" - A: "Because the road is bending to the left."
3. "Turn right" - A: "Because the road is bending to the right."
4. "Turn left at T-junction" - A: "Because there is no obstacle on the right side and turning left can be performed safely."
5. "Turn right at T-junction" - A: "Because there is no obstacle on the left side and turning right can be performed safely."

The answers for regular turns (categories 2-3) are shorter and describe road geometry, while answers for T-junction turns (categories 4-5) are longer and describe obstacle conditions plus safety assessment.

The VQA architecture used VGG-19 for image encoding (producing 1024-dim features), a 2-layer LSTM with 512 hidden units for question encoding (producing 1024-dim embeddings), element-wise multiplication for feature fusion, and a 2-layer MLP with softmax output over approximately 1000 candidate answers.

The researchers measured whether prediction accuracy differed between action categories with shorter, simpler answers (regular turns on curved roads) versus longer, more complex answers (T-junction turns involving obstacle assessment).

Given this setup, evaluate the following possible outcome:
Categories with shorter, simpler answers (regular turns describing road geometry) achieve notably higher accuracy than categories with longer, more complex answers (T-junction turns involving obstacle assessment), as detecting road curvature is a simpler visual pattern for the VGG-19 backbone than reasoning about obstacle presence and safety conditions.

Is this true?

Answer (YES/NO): NO